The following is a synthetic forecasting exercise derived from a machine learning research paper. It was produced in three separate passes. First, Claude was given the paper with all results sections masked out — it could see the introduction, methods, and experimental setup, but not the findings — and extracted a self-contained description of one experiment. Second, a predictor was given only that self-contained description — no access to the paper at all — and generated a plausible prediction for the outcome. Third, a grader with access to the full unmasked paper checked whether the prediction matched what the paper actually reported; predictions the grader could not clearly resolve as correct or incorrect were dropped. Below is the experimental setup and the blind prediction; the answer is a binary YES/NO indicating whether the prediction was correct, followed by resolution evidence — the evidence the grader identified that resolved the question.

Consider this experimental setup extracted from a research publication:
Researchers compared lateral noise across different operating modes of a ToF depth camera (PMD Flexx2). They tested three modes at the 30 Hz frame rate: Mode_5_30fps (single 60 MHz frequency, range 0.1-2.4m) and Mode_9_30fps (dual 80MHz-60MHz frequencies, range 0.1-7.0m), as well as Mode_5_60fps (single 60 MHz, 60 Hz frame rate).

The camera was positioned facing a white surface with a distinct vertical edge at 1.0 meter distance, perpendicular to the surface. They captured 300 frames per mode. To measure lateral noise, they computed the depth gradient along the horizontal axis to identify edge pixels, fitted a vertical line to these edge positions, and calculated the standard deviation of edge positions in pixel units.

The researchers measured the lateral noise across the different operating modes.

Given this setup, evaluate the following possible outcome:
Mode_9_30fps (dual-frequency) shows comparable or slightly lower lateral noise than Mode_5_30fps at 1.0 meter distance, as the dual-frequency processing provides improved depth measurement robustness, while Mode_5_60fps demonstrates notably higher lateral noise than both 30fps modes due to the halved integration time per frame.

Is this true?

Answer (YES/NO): NO